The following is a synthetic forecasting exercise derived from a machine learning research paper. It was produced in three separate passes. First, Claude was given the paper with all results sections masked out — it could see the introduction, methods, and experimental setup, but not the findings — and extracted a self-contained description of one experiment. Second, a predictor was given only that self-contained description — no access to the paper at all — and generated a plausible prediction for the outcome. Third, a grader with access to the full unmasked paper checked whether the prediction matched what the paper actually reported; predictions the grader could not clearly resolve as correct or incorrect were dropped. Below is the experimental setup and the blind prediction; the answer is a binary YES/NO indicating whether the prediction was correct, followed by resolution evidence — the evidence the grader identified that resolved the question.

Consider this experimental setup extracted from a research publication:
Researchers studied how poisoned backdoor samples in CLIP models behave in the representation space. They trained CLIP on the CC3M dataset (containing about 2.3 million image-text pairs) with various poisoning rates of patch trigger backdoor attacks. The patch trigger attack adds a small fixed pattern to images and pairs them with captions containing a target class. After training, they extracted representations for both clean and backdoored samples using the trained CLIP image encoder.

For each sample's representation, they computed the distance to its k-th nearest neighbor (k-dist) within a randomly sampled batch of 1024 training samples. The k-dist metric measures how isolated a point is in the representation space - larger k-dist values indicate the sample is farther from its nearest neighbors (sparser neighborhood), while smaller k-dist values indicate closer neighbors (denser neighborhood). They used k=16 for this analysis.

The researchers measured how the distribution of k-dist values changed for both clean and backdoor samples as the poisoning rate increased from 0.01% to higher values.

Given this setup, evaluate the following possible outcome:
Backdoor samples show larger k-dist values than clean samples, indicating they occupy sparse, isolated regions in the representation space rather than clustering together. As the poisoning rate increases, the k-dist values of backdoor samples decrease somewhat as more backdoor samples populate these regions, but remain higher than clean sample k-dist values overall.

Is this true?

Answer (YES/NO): NO